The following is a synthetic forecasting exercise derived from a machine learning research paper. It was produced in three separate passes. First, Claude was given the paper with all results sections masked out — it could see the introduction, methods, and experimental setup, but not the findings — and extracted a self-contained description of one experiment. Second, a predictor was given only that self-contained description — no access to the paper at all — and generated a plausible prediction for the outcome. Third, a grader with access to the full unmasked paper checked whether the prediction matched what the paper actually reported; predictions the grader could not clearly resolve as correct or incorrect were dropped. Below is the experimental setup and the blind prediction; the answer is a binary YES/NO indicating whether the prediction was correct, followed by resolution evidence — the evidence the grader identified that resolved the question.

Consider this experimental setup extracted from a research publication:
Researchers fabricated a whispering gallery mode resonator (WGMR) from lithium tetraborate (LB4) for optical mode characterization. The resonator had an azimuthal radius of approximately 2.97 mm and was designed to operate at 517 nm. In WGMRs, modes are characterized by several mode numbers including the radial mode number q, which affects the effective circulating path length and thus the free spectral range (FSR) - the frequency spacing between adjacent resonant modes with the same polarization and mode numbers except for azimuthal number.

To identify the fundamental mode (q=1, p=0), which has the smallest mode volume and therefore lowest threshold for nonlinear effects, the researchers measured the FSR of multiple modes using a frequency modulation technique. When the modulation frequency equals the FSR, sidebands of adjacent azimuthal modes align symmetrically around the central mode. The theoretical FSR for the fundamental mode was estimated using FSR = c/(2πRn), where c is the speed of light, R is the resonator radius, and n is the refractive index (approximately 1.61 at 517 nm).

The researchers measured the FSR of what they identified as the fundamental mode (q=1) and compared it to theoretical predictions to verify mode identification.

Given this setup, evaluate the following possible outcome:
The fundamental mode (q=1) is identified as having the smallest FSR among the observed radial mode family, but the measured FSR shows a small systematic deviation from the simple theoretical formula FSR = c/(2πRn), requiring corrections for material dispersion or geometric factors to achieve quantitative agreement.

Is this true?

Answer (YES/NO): YES